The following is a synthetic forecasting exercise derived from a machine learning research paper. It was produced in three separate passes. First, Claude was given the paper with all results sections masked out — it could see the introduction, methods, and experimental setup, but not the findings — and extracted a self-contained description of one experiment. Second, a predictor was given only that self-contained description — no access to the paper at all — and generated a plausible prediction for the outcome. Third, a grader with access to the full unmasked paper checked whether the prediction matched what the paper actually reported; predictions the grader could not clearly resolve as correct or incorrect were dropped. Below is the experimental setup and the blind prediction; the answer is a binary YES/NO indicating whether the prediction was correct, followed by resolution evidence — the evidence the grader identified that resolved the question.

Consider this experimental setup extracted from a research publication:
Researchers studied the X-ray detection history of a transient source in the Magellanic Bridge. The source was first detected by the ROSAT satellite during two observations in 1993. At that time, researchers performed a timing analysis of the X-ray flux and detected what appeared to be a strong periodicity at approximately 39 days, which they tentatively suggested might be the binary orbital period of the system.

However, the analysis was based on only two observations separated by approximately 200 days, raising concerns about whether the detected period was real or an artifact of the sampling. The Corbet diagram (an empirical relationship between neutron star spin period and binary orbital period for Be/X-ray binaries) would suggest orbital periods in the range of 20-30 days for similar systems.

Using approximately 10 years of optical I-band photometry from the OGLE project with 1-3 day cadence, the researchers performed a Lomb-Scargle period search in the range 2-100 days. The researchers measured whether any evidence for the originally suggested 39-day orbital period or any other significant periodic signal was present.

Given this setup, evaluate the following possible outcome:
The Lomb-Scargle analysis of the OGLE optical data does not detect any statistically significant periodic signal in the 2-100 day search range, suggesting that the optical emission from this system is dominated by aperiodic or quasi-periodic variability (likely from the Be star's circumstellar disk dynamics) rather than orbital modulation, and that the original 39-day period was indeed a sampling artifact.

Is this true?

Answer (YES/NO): YES